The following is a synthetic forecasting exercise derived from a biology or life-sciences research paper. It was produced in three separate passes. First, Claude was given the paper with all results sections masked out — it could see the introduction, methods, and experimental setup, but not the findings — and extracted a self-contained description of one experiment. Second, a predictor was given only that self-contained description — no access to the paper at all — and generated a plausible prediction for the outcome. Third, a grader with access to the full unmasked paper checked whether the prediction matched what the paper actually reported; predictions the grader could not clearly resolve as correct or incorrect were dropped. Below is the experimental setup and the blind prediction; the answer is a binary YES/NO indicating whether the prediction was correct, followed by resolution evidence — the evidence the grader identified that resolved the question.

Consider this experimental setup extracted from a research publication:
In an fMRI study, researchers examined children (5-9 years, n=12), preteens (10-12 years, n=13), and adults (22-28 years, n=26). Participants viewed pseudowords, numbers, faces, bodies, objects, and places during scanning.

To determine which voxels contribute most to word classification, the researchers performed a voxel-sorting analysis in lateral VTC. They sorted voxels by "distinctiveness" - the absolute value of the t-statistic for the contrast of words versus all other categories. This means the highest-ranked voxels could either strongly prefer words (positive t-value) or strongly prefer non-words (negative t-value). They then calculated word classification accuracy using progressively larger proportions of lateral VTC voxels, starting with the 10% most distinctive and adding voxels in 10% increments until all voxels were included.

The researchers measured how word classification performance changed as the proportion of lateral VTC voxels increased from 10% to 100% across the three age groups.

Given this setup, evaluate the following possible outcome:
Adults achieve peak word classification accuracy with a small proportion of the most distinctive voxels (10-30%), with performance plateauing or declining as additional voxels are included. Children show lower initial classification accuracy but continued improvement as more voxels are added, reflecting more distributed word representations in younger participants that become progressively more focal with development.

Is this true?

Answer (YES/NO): NO